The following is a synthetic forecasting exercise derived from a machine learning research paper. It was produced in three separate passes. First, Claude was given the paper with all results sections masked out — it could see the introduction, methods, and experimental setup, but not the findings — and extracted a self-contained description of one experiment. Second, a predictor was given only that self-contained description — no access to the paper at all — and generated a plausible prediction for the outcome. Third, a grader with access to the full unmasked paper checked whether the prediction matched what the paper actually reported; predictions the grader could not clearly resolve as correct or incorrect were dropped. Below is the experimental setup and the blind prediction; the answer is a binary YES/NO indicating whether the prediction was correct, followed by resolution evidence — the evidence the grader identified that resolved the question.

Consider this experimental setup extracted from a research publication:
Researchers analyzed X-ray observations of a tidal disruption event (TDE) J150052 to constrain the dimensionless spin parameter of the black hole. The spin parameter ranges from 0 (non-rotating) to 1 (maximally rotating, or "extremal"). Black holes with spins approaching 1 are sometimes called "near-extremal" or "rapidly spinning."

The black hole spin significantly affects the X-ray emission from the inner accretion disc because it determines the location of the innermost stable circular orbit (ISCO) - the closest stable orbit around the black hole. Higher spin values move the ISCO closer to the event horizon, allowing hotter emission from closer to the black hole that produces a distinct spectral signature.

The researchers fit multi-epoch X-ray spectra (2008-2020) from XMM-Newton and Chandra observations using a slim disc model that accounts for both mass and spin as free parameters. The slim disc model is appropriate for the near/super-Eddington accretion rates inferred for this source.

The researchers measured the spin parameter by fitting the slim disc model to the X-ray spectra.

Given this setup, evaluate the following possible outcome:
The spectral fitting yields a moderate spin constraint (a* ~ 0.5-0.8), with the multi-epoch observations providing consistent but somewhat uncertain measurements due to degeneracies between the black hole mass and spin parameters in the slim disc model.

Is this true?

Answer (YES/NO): NO